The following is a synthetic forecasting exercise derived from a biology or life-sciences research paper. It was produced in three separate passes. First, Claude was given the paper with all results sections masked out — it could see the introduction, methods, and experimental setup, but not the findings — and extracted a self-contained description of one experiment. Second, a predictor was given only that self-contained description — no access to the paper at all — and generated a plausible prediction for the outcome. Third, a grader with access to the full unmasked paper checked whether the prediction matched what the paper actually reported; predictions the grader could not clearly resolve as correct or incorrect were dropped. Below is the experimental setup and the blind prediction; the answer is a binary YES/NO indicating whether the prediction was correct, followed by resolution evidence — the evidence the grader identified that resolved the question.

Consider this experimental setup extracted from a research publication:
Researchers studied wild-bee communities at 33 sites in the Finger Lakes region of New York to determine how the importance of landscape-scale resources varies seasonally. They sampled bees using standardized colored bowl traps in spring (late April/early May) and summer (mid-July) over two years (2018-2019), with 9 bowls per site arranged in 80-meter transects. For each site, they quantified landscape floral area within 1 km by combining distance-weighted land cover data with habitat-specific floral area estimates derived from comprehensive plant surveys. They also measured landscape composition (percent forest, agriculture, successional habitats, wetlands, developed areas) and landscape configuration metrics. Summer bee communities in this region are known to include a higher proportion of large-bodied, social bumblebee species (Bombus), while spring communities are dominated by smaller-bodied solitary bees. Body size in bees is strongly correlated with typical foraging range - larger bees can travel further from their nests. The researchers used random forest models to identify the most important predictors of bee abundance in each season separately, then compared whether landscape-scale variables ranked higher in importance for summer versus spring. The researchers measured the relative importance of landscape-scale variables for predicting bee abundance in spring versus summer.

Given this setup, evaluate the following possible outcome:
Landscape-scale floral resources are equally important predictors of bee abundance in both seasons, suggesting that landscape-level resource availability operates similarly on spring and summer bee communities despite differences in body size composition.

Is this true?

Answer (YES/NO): NO